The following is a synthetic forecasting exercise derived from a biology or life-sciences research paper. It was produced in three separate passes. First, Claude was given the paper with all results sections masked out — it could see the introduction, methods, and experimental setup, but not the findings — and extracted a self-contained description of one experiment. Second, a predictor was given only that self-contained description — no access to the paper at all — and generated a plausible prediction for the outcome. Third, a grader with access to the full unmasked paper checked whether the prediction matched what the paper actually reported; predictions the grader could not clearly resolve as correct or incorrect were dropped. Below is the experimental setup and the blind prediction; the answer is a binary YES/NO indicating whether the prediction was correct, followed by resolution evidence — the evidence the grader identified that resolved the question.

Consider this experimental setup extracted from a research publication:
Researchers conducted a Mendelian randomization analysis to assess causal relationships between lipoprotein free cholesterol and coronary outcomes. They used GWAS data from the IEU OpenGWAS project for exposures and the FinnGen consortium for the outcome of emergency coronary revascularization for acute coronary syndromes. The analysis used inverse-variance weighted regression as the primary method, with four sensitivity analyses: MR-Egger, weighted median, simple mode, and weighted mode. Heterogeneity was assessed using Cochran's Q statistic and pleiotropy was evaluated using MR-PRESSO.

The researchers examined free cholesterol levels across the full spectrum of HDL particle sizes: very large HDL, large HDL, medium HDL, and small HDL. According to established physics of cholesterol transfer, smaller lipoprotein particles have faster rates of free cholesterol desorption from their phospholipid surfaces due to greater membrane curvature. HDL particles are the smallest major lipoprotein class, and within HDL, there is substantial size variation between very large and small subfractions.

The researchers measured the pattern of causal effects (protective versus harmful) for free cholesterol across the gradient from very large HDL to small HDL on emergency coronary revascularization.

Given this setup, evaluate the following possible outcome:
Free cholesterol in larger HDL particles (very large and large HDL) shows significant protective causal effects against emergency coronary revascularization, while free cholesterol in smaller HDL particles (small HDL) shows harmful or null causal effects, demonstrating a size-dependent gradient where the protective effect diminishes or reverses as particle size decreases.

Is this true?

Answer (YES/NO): NO